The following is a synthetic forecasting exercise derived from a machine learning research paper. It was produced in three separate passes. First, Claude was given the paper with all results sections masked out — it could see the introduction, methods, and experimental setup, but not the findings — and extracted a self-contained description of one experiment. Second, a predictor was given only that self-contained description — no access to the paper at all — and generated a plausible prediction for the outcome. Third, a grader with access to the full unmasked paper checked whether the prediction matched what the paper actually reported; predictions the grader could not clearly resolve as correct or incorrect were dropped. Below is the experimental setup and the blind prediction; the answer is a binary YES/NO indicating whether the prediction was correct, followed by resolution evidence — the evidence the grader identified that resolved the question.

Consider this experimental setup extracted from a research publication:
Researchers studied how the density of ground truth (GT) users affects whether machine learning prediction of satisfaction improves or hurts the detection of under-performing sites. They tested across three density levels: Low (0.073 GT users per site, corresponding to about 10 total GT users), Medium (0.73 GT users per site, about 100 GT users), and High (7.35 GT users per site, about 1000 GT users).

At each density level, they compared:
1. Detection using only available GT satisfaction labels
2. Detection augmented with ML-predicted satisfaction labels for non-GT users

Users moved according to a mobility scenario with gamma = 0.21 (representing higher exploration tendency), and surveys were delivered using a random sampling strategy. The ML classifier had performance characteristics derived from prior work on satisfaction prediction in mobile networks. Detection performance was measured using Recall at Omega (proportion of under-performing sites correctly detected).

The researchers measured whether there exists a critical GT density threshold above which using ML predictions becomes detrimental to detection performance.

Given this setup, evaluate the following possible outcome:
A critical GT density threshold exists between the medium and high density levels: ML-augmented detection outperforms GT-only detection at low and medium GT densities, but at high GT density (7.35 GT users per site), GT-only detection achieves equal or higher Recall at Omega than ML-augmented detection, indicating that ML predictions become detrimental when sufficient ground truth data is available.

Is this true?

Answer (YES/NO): NO